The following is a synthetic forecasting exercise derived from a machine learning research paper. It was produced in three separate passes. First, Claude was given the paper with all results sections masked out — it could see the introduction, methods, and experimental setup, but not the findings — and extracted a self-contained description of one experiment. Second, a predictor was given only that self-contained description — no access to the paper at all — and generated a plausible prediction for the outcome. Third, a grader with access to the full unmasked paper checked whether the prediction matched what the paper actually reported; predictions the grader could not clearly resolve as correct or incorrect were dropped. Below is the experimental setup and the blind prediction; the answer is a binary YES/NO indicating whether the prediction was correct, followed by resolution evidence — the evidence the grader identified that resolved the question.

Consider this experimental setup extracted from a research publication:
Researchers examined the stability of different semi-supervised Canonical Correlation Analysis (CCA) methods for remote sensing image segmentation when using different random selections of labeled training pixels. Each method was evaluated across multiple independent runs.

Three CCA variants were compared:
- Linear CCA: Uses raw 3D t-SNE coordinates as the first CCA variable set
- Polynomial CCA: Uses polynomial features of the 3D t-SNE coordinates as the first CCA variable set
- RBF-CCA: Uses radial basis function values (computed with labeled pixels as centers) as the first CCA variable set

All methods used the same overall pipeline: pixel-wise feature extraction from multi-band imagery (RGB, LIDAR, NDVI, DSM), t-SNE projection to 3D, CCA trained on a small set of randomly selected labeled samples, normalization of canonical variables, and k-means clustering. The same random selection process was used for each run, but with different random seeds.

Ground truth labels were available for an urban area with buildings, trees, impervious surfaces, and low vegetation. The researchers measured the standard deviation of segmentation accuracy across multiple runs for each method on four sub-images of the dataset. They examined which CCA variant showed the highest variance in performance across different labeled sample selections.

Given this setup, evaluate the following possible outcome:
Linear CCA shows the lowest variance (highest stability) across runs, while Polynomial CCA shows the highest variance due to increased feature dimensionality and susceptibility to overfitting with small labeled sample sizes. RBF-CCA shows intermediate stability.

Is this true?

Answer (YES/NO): YES